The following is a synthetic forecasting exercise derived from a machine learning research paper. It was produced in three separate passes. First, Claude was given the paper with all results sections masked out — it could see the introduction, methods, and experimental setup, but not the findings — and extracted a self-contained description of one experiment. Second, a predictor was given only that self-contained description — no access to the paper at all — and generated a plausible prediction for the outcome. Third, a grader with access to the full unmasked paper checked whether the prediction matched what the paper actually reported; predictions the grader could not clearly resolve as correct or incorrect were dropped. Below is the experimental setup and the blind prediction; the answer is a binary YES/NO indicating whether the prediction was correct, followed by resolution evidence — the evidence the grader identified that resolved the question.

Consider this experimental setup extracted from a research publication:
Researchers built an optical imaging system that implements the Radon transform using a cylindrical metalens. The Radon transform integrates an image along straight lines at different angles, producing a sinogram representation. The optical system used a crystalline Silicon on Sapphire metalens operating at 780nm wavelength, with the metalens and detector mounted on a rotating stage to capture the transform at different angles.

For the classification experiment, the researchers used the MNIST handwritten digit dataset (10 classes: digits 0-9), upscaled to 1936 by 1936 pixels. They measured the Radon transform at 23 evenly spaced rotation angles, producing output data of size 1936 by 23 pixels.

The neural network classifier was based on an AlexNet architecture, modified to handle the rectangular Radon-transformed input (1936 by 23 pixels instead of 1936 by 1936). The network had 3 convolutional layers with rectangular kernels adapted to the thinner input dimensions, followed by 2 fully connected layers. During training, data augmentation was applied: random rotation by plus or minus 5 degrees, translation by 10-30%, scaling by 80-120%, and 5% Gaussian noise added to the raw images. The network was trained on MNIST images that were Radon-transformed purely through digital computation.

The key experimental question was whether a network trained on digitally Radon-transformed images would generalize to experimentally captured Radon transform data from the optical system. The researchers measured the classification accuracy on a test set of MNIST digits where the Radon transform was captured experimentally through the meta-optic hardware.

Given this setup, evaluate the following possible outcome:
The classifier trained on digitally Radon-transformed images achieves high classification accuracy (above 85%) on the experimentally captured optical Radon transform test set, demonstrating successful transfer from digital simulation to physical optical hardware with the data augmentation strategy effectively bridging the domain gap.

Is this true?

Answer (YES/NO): YES